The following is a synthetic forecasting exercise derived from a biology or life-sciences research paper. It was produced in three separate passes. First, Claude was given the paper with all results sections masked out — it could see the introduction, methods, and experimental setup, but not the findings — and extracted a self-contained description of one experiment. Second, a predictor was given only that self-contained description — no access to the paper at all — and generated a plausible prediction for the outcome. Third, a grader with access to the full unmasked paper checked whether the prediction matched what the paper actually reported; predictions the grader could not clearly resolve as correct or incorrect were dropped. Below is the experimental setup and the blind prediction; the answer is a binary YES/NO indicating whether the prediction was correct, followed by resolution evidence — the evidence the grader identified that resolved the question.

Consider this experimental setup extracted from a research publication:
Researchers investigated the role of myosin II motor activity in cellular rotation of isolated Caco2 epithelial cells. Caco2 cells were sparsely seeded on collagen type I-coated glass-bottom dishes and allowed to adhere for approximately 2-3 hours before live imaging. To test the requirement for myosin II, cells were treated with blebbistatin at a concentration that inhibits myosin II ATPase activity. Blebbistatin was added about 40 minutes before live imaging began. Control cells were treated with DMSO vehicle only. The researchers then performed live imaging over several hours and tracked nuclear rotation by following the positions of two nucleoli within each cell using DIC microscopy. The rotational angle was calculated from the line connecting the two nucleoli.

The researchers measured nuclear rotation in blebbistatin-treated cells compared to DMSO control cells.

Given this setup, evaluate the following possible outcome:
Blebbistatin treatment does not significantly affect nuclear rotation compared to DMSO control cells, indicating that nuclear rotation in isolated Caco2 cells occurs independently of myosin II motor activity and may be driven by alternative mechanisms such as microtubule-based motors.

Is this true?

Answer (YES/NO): NO